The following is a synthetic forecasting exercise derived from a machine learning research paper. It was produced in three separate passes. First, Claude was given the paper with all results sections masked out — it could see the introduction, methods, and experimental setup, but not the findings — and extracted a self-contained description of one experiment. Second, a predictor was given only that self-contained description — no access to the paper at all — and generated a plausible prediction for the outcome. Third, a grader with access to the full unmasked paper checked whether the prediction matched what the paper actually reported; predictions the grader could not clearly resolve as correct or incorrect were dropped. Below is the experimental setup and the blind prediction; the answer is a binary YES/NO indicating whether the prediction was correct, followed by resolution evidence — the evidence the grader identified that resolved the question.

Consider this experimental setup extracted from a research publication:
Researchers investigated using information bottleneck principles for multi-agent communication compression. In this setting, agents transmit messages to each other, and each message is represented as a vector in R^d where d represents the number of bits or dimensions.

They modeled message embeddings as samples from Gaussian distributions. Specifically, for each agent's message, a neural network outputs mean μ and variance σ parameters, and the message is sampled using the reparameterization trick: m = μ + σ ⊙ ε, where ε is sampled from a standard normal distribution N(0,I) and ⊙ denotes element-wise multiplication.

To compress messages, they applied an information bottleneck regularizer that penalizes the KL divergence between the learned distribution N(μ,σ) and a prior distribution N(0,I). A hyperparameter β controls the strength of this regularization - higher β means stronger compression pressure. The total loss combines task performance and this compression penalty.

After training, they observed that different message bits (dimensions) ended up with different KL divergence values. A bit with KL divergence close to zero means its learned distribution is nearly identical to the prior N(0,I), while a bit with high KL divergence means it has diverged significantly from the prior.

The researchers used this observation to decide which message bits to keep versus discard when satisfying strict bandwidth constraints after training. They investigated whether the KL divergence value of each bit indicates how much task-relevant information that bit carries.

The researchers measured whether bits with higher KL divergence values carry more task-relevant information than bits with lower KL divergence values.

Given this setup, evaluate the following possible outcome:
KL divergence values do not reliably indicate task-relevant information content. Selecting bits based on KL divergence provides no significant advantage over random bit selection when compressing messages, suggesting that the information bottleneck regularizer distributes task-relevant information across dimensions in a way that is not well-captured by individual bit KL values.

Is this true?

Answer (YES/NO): NO